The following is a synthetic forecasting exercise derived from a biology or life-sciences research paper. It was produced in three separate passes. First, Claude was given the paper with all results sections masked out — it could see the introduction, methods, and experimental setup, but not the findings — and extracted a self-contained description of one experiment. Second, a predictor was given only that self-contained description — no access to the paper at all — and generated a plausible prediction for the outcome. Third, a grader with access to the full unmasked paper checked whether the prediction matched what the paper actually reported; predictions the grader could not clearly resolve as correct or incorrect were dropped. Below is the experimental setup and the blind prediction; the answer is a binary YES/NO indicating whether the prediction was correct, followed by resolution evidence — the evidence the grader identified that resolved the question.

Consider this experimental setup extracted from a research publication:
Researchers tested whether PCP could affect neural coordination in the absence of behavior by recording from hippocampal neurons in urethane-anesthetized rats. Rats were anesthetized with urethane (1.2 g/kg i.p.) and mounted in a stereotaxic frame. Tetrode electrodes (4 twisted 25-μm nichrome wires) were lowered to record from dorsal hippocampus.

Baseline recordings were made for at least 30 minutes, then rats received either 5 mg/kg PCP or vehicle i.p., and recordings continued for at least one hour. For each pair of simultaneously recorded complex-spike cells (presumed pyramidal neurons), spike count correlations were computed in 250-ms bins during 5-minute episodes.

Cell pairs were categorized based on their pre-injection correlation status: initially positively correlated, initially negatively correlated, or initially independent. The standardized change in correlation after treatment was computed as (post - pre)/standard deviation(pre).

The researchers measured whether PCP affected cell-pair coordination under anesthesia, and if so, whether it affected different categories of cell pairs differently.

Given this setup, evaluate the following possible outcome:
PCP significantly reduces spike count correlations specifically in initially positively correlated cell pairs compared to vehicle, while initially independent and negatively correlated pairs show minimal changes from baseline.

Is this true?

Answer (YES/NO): NO